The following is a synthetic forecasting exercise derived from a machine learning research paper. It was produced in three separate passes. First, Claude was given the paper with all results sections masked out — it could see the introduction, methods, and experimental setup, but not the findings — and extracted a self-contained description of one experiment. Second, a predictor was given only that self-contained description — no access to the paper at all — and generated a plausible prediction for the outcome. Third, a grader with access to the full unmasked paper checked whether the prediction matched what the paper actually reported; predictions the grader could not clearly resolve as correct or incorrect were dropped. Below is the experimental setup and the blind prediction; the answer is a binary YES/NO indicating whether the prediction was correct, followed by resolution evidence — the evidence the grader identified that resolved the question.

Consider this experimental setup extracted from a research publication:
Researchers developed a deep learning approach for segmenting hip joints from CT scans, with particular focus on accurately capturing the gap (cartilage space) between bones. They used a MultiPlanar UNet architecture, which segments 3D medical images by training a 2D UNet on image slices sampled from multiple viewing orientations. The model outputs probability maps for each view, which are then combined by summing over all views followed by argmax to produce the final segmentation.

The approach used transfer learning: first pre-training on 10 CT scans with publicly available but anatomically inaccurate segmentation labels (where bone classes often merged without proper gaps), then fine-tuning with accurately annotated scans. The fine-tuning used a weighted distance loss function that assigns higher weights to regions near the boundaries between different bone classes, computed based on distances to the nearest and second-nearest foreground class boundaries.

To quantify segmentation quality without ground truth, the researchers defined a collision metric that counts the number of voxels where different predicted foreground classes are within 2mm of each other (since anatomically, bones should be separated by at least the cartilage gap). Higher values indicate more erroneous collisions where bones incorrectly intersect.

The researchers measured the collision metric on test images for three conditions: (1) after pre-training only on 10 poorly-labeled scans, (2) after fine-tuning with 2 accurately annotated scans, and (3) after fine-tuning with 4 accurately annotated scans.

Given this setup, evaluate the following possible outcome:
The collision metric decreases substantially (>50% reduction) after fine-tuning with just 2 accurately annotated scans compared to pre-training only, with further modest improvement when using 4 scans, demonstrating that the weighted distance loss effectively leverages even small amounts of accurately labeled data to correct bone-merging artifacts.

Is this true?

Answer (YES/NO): YES